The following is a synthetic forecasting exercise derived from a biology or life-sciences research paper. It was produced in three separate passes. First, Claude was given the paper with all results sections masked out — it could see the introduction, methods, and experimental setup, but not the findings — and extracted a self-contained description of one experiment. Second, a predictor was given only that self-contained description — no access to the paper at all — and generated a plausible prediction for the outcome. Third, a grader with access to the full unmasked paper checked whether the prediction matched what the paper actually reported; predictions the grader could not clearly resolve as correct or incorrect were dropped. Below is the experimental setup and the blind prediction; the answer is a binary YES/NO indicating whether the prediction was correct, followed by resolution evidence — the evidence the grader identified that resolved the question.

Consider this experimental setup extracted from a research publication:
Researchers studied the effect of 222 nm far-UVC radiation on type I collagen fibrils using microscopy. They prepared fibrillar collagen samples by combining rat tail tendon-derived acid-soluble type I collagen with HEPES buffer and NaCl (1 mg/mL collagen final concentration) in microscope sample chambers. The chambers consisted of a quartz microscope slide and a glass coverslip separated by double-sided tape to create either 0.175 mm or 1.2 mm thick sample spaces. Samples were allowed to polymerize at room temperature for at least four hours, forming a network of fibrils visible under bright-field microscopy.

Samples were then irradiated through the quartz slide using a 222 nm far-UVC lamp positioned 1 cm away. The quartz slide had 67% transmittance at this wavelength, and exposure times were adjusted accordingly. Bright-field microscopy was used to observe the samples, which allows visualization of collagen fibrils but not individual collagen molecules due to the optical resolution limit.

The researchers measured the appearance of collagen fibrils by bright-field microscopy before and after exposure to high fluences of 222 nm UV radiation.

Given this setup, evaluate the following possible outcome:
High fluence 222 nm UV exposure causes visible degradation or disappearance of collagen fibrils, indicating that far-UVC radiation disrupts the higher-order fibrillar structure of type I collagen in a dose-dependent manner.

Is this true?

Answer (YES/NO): YES